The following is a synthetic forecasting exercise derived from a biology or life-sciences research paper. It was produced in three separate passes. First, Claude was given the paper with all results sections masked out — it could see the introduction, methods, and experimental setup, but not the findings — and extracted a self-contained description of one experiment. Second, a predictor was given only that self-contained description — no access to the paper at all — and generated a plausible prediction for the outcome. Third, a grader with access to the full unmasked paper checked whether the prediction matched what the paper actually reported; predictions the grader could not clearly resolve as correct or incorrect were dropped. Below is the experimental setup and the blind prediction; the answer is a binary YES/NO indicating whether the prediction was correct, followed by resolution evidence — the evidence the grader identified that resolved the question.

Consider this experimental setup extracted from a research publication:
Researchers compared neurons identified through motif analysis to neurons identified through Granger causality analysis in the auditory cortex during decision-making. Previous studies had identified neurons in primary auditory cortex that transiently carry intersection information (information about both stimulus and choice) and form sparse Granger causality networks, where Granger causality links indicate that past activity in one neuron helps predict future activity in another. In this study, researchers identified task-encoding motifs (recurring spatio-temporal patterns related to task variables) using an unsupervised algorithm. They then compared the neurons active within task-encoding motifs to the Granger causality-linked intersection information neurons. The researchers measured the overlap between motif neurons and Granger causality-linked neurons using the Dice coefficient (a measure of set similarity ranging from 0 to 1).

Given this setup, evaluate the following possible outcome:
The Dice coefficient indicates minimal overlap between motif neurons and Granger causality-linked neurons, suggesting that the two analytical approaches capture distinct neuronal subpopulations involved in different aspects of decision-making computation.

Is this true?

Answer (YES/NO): NO